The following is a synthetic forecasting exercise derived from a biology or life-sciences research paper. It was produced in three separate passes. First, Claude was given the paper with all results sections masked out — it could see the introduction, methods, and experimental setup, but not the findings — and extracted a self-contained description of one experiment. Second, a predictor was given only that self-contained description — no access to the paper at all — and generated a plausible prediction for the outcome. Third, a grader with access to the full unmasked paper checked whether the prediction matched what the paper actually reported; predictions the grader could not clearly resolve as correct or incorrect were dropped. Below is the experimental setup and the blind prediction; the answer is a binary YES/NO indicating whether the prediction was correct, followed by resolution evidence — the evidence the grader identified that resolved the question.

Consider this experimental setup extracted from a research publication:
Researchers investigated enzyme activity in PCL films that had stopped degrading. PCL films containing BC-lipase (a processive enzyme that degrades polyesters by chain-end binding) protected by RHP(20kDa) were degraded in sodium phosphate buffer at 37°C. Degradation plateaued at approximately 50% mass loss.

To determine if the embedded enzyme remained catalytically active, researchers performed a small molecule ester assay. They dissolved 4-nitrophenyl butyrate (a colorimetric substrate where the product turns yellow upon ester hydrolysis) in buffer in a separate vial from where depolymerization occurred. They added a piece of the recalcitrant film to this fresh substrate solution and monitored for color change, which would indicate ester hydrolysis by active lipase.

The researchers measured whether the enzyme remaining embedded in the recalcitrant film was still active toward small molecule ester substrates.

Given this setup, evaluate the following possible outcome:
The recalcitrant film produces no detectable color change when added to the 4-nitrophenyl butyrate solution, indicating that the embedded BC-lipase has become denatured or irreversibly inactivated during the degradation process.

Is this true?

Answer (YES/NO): NO